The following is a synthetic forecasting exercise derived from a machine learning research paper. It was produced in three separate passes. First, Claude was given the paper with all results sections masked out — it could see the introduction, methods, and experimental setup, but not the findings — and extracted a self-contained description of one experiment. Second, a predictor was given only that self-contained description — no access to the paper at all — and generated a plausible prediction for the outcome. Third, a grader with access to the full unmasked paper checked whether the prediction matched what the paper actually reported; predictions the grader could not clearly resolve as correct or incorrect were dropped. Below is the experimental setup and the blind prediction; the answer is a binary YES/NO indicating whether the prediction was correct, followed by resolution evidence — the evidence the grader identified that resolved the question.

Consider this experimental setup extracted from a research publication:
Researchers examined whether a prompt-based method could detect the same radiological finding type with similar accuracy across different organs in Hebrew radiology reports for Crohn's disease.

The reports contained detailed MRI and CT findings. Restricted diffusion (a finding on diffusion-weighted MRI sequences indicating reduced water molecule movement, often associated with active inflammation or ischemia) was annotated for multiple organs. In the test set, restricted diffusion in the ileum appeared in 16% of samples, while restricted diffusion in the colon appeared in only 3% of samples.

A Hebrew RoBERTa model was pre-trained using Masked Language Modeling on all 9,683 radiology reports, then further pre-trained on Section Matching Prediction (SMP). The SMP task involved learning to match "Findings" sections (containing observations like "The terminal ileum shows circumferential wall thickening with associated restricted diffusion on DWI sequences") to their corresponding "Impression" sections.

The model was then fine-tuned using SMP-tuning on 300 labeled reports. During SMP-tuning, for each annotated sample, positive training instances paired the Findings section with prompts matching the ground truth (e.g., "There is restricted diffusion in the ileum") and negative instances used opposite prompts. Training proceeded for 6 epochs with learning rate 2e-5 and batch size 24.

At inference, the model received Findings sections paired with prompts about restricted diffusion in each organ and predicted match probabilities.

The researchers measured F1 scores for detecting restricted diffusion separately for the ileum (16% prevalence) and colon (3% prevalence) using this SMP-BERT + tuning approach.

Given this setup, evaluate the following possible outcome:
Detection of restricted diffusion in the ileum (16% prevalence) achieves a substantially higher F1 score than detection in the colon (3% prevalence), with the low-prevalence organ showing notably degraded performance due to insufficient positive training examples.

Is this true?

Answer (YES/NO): NO